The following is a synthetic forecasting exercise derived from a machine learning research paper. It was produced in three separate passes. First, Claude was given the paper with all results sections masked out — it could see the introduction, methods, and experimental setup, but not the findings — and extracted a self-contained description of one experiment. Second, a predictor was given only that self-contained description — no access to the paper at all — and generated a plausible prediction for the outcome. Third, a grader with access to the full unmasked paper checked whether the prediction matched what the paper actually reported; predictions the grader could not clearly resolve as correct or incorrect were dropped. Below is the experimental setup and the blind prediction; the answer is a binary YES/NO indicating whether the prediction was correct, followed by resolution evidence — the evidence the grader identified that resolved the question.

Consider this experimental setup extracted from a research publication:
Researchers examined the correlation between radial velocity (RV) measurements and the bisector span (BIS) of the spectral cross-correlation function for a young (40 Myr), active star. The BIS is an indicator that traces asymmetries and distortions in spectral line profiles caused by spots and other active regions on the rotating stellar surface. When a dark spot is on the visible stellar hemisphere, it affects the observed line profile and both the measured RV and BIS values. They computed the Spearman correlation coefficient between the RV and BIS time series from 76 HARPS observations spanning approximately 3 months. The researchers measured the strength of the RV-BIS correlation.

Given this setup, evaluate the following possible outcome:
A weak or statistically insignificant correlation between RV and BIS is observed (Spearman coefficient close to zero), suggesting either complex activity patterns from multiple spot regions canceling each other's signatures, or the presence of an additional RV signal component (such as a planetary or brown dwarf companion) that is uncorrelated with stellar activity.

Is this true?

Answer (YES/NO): NO